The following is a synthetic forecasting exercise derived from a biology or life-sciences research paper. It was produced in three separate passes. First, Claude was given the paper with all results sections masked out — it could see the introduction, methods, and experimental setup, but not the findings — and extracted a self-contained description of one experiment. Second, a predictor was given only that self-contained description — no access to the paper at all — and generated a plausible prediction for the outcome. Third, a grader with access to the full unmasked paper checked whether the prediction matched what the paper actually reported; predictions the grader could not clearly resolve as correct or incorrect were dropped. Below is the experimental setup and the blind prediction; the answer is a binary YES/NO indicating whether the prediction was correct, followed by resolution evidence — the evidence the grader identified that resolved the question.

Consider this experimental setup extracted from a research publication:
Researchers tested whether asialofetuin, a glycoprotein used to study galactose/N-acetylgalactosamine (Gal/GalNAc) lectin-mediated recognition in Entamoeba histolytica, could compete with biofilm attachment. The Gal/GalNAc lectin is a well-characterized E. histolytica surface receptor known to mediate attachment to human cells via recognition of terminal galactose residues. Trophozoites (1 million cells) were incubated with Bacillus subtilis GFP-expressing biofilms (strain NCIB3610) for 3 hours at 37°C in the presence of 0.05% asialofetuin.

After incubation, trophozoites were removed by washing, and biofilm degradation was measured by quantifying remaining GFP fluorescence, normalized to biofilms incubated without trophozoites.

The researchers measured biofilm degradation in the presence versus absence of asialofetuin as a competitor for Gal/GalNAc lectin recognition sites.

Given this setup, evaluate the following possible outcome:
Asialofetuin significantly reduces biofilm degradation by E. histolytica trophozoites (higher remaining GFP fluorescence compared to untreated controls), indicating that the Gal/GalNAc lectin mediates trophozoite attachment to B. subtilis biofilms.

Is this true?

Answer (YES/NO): NO